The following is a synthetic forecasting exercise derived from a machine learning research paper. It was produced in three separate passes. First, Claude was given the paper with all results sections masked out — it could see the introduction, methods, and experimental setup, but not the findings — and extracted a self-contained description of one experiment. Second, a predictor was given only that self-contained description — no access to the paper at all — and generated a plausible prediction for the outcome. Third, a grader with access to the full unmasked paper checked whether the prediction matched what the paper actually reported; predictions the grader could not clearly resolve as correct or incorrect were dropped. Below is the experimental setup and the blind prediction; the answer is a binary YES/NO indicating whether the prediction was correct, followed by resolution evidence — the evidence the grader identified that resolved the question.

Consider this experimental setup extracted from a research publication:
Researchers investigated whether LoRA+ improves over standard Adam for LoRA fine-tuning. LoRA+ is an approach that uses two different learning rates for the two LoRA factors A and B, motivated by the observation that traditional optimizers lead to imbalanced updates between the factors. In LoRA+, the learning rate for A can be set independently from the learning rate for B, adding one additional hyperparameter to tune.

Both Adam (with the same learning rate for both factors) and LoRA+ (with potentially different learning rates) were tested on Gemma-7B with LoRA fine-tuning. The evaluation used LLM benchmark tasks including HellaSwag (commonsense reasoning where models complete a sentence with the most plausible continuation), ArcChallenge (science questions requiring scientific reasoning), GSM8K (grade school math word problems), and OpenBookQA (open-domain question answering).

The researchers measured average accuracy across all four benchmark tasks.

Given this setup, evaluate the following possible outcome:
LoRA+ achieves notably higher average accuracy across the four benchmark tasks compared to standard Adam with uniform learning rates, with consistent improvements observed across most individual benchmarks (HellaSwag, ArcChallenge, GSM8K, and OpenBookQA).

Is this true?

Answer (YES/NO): NO